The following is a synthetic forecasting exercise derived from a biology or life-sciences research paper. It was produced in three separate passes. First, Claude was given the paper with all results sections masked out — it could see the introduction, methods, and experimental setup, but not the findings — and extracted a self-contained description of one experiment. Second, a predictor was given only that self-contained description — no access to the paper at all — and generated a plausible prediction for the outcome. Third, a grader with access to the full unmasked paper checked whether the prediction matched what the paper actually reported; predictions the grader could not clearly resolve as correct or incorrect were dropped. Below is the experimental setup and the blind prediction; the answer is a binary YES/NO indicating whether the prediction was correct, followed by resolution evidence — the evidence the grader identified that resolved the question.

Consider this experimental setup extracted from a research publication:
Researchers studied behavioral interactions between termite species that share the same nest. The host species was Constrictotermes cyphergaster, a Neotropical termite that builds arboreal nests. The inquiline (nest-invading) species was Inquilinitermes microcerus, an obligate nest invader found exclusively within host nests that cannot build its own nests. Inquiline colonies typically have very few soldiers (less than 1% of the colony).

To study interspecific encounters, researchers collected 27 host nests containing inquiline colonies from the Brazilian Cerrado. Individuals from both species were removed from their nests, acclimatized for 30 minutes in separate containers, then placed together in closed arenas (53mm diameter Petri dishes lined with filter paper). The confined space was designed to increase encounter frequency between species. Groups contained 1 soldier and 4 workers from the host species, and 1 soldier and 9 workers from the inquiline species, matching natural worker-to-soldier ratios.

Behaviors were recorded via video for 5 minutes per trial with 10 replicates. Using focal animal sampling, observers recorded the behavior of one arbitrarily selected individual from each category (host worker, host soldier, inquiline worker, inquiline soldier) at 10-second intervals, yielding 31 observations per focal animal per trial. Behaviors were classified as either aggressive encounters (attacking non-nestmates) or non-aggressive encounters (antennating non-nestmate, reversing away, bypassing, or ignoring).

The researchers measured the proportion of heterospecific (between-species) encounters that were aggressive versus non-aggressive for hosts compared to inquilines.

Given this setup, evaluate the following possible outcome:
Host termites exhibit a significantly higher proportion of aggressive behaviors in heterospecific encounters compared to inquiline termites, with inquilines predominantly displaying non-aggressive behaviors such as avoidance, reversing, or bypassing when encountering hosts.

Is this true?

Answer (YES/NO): YES